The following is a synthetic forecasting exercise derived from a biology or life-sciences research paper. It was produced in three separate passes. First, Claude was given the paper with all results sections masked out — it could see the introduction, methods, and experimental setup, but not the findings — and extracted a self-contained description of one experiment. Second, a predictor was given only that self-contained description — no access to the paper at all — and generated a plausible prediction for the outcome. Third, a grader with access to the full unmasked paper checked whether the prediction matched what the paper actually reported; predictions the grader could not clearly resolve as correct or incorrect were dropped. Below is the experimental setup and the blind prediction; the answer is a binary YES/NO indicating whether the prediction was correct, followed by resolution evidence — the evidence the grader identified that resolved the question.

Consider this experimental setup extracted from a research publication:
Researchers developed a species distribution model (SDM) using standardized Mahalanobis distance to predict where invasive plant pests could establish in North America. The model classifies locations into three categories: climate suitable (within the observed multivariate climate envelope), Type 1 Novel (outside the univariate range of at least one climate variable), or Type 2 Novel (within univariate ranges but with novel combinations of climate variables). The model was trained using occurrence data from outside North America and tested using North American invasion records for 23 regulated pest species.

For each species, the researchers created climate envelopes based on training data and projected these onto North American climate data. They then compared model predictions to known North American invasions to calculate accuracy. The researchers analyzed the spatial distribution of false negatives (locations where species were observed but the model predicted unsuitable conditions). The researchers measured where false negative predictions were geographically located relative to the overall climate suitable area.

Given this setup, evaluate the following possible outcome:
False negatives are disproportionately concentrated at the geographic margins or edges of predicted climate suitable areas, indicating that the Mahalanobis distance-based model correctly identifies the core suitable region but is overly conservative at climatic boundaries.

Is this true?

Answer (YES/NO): YES